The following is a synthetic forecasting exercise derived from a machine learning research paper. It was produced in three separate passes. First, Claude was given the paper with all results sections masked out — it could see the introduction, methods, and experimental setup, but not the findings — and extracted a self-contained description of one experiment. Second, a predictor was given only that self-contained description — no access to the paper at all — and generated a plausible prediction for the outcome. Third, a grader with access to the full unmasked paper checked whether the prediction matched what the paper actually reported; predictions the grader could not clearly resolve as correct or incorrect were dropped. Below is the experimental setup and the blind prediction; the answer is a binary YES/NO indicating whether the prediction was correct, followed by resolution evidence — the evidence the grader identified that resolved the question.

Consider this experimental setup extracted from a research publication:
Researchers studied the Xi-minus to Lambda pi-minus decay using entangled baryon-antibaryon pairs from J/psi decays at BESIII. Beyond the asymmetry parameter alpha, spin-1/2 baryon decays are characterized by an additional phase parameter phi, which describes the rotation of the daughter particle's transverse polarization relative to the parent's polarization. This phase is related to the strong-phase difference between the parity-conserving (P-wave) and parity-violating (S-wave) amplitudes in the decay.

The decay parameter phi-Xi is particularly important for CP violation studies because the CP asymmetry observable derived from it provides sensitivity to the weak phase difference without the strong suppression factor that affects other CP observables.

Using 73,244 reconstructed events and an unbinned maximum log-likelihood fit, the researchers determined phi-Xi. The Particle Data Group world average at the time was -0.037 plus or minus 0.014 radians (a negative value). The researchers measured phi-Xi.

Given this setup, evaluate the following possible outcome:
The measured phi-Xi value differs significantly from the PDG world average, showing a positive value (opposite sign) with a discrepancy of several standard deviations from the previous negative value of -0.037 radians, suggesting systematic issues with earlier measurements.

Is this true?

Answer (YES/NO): NO